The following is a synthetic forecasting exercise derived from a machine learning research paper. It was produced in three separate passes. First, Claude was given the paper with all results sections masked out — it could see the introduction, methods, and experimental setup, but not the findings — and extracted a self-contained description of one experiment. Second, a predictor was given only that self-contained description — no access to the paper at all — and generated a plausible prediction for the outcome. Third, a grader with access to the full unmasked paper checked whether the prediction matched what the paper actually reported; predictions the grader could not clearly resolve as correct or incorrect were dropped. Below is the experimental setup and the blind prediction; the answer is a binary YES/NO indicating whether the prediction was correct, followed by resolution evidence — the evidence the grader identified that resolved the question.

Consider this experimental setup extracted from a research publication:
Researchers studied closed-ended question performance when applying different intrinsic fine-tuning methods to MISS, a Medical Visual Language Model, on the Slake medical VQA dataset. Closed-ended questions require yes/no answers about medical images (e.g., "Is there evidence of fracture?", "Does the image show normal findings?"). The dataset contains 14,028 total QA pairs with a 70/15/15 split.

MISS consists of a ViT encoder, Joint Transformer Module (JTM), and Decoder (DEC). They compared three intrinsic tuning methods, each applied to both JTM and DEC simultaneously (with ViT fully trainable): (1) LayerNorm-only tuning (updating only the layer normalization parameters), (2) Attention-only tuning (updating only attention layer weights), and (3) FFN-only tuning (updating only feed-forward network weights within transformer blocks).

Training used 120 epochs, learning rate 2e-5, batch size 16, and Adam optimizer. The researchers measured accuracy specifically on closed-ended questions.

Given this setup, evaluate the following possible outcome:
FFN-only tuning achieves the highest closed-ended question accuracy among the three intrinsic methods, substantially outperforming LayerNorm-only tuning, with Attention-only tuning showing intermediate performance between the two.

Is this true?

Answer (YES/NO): NO